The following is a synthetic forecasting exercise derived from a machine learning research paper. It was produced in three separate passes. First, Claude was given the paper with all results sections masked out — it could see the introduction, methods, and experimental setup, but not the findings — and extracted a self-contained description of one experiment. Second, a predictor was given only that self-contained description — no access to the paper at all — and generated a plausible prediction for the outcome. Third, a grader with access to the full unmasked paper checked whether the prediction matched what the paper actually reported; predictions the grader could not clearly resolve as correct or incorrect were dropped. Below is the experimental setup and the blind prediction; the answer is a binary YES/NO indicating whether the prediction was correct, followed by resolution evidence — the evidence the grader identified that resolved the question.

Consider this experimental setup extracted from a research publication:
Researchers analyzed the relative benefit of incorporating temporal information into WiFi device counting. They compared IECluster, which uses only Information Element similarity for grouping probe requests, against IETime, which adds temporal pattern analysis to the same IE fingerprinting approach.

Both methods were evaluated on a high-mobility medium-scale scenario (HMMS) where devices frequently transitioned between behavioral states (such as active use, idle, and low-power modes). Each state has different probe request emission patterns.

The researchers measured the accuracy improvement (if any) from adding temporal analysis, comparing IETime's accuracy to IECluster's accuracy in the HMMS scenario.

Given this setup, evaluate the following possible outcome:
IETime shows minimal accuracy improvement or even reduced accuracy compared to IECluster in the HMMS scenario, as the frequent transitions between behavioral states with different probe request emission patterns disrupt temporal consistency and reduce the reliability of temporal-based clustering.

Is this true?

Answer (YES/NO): NO